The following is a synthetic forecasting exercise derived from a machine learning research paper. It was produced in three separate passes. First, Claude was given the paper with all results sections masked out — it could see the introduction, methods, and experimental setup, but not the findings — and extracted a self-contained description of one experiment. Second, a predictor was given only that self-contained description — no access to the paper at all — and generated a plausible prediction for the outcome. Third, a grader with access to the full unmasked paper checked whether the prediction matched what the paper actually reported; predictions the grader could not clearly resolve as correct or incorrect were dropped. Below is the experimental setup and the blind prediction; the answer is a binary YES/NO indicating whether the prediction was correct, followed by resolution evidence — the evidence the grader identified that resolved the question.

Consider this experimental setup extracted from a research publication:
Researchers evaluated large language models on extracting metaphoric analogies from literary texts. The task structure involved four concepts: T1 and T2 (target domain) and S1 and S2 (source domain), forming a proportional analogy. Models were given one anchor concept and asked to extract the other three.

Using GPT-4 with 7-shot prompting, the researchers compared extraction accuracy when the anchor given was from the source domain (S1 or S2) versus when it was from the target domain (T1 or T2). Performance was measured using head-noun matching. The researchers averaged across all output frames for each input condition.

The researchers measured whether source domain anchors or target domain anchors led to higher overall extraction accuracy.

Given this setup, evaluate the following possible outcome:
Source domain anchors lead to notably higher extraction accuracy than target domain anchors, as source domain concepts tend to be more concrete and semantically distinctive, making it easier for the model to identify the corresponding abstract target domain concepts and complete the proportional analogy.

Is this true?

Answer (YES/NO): NO